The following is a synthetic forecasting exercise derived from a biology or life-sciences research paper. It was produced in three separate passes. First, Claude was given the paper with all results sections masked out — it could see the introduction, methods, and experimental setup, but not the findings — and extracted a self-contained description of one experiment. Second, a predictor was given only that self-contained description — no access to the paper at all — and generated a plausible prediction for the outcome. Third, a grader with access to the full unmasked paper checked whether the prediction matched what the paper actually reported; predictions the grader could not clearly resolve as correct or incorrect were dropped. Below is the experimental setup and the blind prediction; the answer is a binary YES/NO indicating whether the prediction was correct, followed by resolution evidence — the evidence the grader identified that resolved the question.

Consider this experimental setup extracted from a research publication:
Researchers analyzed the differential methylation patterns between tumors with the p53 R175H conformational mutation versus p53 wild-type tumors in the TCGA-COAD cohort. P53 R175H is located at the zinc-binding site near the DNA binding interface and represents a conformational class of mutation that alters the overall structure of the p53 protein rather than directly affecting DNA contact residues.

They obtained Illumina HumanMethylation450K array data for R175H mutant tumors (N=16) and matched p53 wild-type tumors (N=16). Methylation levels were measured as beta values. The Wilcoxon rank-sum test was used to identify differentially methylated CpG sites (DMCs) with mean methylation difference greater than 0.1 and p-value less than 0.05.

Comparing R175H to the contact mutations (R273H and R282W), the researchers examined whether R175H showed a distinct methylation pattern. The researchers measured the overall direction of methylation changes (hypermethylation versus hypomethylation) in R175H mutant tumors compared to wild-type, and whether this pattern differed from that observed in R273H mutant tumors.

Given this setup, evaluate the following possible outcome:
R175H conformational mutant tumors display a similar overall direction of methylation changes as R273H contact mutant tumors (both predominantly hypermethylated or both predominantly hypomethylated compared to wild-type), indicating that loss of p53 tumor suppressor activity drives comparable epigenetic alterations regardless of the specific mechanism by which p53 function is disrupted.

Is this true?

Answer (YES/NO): NO